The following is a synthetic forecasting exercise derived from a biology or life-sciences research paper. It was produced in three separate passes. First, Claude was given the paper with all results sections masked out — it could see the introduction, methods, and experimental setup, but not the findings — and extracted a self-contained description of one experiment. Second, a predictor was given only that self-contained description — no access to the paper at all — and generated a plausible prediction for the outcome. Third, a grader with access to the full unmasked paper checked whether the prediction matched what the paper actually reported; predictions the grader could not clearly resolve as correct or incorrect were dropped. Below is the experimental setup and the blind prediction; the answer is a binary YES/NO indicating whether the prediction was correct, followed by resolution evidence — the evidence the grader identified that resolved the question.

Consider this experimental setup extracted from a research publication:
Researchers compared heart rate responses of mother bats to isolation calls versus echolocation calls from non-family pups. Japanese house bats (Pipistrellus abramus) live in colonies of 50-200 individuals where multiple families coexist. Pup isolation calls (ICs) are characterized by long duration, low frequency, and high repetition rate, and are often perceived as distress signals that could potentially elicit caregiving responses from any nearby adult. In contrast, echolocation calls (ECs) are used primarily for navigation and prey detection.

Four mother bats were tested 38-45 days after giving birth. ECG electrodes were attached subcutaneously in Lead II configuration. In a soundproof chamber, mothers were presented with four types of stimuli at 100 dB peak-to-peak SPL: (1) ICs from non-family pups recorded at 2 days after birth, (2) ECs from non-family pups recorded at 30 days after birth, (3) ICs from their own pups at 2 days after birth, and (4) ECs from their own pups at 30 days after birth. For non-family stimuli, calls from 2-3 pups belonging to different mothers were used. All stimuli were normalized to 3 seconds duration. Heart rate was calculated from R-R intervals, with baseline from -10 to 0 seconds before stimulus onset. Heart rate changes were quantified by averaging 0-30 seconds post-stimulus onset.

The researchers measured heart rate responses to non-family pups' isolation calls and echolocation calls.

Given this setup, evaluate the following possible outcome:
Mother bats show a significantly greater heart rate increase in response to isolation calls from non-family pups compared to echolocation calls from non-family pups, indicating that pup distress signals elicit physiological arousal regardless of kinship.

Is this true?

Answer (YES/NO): NO